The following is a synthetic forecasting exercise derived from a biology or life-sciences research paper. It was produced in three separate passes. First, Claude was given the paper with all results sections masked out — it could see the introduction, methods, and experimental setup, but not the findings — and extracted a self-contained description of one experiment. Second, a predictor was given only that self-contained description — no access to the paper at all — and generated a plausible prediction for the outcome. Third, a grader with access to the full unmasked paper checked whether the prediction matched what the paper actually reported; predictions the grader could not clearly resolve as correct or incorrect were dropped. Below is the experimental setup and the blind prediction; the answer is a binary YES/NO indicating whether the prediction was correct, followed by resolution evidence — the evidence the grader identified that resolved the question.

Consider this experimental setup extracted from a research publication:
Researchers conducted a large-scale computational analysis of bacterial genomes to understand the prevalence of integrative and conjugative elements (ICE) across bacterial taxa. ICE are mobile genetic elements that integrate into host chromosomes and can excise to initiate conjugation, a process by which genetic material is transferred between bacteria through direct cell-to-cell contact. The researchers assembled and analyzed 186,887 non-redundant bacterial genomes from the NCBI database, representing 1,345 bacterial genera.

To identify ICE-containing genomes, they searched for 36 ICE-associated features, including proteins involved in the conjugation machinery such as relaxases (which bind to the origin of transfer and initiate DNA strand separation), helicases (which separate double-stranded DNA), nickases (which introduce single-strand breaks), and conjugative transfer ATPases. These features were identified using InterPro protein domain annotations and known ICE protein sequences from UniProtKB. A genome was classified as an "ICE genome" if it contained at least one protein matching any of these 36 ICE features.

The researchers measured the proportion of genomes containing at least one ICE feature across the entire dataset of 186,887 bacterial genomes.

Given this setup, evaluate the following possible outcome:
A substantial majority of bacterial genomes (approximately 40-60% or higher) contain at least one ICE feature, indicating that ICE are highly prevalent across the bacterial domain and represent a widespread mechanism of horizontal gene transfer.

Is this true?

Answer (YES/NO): YES